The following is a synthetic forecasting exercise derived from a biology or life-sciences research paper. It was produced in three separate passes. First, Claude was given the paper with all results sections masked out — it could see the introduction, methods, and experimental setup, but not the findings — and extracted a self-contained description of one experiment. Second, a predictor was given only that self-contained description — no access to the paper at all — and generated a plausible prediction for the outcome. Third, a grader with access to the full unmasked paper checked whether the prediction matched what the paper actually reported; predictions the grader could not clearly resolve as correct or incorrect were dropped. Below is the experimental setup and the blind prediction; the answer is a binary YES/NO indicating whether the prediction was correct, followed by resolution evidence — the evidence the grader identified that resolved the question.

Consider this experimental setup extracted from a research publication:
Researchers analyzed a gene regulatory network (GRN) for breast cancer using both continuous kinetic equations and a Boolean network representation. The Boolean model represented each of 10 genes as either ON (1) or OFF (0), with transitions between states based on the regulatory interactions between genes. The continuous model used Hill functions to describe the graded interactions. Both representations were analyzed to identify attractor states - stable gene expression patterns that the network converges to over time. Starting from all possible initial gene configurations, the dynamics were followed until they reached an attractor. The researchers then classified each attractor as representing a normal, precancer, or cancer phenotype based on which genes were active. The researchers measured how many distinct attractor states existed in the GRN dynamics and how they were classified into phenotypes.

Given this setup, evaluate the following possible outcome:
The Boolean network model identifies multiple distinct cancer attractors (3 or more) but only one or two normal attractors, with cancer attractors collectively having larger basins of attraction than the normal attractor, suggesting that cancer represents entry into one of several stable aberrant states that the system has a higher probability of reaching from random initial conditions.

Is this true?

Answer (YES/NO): NO